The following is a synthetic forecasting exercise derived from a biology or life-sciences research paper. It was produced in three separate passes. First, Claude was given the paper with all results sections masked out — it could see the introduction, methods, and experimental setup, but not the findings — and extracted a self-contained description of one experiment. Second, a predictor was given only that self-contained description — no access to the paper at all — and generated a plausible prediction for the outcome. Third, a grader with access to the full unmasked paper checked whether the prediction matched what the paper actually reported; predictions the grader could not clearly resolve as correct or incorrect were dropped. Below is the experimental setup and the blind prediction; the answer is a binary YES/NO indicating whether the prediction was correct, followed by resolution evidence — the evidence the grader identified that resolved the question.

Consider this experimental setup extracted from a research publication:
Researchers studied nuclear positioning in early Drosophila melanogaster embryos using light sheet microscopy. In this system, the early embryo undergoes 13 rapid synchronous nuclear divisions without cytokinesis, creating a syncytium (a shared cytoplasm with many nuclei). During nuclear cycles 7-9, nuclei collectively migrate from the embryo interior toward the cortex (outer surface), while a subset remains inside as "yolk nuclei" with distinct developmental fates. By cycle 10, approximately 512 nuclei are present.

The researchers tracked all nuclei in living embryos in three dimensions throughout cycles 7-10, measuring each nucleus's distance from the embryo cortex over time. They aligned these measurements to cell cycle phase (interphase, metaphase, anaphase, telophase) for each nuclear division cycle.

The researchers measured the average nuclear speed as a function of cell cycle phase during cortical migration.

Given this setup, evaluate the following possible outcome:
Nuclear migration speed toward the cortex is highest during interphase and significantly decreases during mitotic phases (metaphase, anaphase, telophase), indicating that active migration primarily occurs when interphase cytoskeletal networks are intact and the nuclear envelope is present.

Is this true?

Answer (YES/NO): NO